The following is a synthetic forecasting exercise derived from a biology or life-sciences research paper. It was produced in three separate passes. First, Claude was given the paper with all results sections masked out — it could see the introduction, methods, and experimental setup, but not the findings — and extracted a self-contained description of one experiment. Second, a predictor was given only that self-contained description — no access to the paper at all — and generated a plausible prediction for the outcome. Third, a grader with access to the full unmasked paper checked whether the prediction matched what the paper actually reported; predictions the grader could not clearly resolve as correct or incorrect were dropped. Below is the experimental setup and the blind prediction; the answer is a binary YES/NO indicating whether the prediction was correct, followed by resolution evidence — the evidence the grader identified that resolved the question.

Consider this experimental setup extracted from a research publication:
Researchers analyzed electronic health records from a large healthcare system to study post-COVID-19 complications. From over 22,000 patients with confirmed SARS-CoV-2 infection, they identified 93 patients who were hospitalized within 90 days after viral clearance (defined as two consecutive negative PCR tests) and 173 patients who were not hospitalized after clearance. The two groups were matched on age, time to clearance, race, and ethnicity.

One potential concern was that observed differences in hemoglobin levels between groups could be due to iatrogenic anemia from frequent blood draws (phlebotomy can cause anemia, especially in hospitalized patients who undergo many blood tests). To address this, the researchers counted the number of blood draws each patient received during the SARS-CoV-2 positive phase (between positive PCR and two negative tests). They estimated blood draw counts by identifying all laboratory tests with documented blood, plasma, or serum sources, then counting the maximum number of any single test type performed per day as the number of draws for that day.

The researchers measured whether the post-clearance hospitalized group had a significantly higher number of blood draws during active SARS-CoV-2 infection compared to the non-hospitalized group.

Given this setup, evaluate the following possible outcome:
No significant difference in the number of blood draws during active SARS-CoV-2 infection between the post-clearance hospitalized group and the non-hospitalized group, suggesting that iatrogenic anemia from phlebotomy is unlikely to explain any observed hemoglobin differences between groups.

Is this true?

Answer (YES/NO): YES